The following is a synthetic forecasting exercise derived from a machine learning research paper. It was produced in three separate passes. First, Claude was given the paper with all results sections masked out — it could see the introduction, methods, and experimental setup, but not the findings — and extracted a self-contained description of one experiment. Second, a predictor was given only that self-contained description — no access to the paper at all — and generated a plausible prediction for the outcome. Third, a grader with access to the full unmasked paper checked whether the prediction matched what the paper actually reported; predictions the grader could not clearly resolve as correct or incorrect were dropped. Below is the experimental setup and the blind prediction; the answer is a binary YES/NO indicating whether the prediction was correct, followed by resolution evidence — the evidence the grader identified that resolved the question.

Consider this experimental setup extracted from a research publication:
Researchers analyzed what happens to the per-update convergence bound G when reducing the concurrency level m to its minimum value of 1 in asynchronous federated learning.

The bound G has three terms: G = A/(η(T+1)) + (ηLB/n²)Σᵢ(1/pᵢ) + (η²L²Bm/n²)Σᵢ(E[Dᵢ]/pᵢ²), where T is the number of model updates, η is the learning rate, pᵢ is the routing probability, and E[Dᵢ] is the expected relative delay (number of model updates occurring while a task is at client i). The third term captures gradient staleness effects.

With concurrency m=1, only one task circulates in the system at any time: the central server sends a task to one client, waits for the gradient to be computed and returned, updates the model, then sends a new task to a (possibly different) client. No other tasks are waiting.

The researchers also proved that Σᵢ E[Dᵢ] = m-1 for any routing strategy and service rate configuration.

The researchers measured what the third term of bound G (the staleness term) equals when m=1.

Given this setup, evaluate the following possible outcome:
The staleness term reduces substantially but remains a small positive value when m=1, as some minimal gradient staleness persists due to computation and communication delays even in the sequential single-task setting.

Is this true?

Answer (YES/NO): NO